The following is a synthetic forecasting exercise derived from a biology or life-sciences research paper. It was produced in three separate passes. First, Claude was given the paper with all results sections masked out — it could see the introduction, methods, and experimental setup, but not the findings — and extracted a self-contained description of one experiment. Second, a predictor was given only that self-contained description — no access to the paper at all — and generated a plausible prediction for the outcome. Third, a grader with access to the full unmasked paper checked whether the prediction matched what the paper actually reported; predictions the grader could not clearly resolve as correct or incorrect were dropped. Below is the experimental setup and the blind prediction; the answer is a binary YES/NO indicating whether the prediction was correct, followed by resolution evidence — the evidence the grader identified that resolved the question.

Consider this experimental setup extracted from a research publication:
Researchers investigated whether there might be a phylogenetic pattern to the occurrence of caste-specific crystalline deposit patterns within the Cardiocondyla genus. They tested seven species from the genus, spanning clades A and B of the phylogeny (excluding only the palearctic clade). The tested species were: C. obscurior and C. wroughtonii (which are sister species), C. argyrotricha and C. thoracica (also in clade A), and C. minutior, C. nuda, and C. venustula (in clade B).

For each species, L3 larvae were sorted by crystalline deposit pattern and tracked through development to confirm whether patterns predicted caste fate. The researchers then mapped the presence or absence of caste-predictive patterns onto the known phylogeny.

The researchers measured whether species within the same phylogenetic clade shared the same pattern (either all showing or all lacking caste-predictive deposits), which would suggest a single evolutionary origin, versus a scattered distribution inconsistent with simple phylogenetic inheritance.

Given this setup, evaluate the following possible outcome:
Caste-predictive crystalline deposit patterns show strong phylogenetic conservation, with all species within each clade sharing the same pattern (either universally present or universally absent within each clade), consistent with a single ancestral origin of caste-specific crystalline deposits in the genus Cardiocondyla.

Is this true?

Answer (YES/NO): NO